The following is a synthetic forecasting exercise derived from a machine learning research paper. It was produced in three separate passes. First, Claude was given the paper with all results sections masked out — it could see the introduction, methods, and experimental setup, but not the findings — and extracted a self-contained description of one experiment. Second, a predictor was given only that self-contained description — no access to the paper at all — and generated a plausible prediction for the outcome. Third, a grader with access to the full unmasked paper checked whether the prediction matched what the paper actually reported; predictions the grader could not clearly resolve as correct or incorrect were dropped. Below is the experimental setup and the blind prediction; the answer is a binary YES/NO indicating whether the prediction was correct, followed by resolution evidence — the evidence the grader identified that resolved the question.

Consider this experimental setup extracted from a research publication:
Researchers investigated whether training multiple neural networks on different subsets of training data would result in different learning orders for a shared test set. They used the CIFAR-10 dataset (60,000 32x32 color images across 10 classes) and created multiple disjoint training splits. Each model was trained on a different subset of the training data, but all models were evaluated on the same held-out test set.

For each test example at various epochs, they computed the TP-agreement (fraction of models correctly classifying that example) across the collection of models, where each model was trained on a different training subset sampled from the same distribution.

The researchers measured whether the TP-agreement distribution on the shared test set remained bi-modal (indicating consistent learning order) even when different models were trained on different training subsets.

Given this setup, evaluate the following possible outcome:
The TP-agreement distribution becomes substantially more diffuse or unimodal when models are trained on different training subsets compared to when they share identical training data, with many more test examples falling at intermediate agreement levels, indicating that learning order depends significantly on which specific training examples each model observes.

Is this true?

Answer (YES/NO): NO